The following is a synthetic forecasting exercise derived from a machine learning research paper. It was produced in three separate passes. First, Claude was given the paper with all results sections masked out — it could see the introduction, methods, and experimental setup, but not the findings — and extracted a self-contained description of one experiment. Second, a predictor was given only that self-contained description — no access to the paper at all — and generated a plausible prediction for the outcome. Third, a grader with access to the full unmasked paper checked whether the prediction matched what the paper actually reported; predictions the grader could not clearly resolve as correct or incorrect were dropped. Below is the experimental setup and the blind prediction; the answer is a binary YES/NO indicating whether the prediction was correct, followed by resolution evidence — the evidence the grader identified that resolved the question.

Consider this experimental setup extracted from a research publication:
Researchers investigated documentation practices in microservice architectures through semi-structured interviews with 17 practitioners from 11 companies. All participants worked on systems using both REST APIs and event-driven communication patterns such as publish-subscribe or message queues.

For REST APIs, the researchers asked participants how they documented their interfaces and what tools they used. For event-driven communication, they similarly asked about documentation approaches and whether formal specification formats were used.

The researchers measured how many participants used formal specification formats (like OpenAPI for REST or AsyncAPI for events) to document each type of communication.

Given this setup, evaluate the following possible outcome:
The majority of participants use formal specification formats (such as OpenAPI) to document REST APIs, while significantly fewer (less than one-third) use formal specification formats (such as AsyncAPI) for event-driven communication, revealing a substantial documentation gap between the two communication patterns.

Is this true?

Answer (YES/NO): YES